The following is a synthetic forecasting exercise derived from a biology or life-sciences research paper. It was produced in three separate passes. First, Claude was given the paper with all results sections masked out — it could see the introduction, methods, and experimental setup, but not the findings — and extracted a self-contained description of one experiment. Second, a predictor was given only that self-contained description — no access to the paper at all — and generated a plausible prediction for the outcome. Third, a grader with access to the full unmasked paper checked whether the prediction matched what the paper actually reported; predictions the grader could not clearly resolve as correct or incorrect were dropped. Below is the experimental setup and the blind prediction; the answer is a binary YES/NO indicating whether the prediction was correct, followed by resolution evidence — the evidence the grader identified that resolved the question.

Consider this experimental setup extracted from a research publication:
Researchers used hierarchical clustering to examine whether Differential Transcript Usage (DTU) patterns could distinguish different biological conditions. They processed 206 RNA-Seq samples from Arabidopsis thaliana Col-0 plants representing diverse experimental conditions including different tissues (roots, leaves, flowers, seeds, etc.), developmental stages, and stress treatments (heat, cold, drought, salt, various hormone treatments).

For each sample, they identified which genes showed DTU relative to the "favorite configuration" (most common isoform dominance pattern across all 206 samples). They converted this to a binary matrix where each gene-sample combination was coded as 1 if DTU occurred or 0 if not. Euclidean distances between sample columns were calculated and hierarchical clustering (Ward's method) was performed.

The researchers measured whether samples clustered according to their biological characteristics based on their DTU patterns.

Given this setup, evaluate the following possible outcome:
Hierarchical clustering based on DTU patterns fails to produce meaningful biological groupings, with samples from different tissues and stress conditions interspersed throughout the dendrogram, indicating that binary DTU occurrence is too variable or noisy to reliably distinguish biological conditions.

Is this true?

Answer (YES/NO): NO